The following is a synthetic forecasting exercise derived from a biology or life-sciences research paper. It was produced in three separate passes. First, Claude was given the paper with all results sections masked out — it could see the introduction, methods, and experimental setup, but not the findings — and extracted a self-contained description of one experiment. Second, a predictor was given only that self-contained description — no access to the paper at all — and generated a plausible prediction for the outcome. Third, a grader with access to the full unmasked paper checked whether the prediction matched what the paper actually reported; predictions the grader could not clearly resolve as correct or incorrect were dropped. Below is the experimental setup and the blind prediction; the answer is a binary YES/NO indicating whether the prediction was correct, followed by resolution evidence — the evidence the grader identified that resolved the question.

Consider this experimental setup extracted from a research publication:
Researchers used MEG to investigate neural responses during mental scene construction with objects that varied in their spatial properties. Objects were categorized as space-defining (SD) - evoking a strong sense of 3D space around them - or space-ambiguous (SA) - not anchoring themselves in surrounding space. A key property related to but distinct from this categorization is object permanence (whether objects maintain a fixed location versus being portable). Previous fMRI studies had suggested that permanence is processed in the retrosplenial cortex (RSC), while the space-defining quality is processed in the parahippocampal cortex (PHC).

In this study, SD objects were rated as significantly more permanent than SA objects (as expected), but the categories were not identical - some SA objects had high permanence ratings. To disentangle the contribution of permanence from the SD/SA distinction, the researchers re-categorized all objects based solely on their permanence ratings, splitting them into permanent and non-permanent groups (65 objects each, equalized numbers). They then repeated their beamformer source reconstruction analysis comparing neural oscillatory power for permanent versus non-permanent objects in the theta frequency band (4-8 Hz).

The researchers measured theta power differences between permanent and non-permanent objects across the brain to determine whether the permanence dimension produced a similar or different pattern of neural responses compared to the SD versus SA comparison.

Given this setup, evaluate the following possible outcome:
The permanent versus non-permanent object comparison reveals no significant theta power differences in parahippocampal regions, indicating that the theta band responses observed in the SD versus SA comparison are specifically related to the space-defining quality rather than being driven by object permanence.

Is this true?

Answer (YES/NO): YES